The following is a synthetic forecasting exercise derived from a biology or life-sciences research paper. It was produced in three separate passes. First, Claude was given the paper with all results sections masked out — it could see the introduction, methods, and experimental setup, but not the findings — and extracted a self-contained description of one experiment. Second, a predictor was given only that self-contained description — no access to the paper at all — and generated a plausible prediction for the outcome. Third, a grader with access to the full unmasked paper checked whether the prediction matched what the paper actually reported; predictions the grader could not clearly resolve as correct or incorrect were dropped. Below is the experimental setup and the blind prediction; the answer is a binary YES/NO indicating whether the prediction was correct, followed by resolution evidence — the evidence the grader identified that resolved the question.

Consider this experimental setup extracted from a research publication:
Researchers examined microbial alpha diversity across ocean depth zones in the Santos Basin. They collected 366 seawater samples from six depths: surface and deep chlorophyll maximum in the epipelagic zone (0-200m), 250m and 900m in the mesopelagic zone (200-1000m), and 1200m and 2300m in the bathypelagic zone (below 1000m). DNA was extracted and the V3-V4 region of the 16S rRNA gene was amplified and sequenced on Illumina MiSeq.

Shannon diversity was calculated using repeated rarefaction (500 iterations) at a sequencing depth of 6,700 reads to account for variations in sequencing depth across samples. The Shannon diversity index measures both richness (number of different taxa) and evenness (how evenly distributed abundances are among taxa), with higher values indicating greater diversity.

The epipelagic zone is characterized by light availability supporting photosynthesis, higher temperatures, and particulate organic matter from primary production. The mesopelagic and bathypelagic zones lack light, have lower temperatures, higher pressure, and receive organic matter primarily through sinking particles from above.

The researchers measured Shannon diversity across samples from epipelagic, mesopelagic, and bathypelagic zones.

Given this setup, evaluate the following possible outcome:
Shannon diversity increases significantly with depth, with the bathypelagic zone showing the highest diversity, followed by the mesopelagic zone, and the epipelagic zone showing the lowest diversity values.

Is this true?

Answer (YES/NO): NO